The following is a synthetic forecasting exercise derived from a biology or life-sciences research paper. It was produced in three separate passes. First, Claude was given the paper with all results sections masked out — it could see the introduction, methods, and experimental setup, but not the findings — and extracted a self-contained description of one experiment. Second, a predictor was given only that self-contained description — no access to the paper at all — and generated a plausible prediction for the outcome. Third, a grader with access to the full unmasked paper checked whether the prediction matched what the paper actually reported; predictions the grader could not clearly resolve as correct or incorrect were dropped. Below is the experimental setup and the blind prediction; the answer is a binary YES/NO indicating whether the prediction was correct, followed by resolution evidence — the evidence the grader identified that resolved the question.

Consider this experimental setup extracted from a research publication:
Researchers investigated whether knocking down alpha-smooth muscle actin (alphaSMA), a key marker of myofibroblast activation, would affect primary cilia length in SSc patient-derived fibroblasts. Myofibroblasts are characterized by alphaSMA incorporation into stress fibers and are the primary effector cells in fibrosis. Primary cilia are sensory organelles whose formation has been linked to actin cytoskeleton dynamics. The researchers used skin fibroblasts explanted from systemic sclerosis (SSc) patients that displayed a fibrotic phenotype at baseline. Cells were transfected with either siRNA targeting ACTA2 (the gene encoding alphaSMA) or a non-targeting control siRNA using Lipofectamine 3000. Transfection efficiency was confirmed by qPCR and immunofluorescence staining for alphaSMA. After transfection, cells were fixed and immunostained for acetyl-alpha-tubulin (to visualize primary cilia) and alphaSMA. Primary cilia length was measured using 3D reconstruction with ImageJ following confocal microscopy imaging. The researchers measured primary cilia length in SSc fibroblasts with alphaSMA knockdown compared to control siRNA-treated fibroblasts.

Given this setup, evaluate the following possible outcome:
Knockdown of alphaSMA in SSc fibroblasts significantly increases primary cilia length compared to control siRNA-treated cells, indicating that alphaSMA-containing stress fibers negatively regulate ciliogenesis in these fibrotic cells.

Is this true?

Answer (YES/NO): YES